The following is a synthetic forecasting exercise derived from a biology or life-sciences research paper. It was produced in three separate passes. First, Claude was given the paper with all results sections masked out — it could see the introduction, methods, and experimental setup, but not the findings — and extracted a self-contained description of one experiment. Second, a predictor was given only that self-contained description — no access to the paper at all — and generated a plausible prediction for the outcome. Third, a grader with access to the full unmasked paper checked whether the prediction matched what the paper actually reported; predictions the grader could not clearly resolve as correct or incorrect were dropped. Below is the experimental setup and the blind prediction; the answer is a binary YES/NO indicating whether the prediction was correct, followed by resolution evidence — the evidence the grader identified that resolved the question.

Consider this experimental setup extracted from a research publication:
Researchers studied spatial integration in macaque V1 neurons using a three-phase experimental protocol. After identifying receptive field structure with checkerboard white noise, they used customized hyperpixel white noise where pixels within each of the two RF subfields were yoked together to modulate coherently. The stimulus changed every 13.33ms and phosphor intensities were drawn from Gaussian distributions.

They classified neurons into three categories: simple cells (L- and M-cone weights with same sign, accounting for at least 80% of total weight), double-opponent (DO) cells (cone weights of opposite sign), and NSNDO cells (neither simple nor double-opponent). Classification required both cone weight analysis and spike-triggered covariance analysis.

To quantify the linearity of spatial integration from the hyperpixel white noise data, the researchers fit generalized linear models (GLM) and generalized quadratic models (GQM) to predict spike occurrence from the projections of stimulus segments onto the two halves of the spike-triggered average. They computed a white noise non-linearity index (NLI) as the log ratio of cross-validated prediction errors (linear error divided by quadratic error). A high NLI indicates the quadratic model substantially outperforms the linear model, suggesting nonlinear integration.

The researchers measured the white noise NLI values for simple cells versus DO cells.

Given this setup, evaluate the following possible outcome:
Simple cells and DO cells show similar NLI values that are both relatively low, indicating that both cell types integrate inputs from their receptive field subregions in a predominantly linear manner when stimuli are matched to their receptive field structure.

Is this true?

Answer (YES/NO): YES